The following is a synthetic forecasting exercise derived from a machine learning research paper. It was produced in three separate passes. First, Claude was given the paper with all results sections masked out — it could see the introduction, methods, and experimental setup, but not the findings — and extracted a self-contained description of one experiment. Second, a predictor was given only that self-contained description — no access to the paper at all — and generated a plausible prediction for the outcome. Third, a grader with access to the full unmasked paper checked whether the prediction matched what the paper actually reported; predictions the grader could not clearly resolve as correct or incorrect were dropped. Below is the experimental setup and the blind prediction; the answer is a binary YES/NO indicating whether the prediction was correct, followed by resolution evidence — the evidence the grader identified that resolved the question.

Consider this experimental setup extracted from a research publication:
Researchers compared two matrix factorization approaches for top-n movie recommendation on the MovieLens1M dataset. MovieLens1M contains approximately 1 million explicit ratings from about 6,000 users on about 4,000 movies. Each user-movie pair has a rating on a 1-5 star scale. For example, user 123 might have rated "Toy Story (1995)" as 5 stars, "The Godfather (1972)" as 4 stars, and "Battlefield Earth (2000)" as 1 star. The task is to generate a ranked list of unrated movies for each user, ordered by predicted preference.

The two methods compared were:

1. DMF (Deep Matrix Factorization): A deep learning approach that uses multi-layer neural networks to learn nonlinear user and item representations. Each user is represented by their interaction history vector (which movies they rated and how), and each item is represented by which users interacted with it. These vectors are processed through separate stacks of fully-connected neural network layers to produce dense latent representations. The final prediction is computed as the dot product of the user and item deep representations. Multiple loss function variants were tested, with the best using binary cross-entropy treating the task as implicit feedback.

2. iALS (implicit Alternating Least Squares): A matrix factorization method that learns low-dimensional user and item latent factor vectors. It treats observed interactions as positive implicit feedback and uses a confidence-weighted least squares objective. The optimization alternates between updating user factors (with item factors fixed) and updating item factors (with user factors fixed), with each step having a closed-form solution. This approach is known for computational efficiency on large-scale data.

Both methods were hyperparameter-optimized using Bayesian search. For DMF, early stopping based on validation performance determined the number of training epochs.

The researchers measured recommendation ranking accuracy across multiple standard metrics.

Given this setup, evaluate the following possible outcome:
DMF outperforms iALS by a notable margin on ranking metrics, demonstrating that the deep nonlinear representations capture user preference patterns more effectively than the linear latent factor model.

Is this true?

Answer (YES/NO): NO